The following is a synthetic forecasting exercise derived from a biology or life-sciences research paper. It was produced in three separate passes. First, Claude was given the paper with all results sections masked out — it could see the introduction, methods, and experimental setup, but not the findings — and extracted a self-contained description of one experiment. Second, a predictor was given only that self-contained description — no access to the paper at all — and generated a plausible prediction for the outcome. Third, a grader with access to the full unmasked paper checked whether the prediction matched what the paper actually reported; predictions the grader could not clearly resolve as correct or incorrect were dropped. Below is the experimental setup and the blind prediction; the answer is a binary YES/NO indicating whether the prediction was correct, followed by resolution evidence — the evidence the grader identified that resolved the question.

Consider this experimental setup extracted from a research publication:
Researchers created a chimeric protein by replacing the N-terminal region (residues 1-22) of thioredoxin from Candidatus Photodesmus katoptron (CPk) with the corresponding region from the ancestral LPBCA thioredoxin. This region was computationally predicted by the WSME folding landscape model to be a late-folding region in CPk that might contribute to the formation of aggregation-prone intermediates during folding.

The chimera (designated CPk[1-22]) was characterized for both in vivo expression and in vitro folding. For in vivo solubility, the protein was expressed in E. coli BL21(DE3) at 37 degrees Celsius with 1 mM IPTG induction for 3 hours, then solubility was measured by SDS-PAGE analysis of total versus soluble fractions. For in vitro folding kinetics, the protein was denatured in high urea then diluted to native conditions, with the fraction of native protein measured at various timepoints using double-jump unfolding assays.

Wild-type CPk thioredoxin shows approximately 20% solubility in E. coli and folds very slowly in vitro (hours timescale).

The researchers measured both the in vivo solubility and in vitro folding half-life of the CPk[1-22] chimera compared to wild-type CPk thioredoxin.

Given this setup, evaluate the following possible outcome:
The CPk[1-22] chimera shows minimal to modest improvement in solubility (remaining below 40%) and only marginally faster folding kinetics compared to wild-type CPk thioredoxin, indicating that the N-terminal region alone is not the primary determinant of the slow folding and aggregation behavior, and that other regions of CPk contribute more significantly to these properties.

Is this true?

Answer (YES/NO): NO